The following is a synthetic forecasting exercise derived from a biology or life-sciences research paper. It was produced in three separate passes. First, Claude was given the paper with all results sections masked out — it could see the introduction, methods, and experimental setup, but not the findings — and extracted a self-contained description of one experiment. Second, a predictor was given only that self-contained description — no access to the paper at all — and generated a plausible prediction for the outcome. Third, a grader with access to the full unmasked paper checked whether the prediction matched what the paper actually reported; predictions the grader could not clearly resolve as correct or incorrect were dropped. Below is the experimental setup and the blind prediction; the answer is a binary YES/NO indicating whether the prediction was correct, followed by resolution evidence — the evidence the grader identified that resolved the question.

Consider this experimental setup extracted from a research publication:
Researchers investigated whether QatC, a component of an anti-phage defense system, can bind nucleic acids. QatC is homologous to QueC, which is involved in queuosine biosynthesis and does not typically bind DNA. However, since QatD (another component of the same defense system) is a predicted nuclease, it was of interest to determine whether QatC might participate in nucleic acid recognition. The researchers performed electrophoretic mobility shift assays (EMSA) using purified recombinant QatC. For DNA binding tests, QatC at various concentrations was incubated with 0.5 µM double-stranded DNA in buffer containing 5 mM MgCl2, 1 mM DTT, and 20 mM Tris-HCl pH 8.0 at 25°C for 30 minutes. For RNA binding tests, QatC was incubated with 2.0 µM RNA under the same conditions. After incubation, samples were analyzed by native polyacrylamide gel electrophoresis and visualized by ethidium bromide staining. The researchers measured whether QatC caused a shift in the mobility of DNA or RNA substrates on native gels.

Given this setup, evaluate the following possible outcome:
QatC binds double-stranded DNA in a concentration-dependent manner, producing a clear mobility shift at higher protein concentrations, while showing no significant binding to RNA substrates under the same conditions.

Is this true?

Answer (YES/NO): NO